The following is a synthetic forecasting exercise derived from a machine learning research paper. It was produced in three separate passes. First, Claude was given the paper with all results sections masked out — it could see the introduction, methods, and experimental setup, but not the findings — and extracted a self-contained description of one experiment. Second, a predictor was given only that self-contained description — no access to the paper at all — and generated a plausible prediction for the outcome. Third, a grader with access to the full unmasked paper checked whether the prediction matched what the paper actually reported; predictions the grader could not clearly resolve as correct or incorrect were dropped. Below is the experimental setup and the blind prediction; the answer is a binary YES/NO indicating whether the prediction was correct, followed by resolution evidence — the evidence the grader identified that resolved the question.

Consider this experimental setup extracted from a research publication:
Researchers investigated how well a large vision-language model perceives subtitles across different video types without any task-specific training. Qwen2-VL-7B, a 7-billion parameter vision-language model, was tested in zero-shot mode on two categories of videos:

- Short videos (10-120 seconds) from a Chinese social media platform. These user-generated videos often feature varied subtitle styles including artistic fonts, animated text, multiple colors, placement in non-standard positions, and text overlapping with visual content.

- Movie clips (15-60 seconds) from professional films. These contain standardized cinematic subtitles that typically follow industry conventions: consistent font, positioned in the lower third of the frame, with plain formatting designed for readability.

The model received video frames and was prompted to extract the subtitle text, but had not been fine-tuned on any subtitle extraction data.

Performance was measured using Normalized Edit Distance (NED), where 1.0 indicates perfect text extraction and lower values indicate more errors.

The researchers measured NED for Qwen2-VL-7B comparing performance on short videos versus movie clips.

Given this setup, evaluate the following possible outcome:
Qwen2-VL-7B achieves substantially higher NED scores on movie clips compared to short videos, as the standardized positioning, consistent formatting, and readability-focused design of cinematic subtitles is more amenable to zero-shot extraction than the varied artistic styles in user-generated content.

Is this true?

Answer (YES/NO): YES